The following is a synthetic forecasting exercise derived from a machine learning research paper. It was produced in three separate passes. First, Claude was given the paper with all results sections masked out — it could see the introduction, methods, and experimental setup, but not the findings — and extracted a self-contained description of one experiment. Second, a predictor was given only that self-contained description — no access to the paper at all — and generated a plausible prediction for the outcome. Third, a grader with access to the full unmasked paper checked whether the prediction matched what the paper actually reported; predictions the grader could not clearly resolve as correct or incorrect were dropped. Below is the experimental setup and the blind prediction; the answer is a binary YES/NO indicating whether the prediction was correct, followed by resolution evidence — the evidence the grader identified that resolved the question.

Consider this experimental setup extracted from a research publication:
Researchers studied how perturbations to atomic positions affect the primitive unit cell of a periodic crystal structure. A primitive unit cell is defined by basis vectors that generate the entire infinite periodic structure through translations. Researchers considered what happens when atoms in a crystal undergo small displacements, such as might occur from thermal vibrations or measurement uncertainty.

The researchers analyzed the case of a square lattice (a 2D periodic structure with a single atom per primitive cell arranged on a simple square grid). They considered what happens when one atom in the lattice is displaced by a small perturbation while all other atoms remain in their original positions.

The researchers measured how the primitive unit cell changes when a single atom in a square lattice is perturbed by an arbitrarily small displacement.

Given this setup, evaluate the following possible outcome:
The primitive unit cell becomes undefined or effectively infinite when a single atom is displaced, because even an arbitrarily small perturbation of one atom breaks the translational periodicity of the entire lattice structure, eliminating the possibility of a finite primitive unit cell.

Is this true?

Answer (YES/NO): NO